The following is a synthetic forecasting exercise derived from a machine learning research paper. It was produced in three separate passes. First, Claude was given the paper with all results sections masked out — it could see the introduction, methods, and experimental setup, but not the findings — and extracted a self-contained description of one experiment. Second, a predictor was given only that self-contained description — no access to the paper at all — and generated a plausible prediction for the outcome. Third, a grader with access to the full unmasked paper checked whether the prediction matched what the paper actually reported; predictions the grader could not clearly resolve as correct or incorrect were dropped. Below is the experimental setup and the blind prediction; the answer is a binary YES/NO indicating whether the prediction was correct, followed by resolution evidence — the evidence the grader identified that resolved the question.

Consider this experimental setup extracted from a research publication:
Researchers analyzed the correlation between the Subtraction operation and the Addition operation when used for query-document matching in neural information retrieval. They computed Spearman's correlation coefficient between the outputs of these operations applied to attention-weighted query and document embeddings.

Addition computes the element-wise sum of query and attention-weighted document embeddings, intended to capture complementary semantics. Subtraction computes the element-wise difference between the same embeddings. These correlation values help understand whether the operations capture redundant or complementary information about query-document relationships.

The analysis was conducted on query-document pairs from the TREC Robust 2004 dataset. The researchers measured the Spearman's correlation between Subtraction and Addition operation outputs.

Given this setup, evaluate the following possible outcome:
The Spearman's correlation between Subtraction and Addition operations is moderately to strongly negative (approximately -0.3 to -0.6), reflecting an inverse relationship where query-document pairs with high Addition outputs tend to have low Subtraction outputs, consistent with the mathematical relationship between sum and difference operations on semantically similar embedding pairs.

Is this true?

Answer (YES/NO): NO